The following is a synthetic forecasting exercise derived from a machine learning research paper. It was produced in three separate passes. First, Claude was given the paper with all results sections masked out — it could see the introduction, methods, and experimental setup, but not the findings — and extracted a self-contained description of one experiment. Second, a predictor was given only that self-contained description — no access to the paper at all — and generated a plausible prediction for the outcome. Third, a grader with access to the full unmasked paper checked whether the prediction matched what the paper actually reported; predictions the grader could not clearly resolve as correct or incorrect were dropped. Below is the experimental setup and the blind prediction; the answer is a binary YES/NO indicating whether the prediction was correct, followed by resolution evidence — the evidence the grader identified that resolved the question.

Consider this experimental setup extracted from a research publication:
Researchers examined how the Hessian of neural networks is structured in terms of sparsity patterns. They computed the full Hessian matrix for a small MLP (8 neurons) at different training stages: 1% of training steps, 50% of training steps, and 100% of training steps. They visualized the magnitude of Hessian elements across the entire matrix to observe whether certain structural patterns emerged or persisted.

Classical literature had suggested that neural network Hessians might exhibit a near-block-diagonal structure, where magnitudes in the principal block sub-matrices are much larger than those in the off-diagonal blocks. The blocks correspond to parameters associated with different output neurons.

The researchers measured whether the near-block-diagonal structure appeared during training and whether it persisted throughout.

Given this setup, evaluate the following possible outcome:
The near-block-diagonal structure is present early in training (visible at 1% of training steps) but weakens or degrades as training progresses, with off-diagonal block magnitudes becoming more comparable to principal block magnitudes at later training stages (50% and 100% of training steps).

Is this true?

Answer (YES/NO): NO